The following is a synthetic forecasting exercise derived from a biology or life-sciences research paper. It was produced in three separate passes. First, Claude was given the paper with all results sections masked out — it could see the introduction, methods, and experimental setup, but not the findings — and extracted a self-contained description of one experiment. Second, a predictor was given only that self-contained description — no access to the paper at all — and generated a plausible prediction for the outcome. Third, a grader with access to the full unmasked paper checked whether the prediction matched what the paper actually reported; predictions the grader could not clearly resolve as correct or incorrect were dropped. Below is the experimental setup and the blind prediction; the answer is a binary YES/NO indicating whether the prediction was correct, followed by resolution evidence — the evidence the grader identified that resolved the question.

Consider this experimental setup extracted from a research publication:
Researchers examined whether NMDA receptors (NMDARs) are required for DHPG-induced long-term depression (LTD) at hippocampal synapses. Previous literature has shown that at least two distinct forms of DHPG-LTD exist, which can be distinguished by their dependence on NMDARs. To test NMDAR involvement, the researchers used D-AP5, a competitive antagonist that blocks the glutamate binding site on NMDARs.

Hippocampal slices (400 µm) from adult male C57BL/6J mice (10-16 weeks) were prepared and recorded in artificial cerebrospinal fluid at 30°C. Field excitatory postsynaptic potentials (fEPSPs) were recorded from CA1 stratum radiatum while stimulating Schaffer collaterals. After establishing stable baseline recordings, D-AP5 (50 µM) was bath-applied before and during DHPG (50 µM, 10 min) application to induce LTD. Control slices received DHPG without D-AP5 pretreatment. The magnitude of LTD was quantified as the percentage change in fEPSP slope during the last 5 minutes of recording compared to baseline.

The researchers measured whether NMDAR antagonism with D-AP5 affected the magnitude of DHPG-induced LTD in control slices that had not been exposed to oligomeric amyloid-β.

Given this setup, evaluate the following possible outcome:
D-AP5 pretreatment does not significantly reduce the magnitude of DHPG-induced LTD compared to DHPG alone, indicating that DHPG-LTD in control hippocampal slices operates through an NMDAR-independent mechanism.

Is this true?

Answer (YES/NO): YES